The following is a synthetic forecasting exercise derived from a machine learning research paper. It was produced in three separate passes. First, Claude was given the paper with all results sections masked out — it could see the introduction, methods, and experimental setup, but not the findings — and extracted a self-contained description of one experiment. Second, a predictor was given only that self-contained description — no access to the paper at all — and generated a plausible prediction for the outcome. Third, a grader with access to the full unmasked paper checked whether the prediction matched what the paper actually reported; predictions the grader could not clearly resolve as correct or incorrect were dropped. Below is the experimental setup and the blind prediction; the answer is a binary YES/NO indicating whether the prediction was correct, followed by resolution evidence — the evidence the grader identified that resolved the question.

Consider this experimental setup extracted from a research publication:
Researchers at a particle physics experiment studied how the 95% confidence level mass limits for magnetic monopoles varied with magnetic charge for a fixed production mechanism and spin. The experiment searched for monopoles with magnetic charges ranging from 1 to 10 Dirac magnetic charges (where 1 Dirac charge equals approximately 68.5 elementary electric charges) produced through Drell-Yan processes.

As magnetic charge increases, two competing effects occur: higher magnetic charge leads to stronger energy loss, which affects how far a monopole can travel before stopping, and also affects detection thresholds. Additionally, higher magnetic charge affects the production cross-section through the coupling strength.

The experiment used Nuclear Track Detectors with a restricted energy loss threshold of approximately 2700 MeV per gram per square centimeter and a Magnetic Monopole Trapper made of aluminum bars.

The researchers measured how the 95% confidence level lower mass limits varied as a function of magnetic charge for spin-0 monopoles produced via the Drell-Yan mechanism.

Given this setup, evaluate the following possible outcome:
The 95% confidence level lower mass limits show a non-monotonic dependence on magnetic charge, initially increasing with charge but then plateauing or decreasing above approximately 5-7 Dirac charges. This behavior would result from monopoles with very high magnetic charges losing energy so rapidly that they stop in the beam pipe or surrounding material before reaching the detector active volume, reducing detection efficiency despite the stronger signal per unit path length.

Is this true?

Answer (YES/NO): NO